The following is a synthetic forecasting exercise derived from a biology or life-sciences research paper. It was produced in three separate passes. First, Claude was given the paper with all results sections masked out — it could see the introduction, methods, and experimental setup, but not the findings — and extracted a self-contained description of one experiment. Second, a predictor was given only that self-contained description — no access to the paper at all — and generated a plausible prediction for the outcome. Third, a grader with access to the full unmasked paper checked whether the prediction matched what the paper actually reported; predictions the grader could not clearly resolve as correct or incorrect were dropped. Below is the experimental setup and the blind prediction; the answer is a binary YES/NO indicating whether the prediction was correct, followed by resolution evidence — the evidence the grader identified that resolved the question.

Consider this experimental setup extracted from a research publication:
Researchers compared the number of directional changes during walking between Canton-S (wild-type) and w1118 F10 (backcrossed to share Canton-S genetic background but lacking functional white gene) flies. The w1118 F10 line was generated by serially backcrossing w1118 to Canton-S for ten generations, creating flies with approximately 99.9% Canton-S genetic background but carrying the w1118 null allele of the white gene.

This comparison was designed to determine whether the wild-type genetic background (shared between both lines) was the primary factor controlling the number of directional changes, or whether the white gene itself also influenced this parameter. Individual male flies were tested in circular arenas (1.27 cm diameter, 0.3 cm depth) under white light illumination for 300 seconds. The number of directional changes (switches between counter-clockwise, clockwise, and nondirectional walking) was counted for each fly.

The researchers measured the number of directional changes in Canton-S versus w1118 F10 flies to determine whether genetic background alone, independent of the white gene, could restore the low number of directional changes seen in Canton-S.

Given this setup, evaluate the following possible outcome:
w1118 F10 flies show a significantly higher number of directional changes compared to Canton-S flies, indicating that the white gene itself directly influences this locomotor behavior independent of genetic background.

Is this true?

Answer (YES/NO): NO